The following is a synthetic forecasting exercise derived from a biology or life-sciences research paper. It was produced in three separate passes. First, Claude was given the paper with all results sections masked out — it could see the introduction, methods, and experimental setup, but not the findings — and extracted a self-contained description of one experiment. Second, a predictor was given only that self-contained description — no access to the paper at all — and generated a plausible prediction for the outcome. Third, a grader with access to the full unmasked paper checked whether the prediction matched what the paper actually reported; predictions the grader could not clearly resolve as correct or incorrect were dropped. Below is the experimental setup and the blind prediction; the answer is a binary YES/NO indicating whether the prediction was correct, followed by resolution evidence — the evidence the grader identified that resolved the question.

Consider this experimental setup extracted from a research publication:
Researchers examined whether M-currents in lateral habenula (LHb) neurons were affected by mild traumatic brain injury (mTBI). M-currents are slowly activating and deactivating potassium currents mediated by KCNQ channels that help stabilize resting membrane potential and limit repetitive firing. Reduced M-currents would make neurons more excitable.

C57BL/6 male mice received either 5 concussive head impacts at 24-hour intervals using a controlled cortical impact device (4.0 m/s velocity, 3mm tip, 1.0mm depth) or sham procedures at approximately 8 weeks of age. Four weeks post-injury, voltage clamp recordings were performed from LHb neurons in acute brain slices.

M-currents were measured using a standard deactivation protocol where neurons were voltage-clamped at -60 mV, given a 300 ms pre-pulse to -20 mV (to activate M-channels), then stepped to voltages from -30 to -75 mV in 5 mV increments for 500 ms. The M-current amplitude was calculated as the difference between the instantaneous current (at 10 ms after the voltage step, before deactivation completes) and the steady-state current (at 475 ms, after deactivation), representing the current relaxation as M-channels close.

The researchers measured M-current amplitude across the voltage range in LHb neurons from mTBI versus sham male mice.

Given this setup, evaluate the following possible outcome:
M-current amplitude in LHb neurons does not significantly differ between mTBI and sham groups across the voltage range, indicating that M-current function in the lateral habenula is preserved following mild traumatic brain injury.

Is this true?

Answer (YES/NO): NO